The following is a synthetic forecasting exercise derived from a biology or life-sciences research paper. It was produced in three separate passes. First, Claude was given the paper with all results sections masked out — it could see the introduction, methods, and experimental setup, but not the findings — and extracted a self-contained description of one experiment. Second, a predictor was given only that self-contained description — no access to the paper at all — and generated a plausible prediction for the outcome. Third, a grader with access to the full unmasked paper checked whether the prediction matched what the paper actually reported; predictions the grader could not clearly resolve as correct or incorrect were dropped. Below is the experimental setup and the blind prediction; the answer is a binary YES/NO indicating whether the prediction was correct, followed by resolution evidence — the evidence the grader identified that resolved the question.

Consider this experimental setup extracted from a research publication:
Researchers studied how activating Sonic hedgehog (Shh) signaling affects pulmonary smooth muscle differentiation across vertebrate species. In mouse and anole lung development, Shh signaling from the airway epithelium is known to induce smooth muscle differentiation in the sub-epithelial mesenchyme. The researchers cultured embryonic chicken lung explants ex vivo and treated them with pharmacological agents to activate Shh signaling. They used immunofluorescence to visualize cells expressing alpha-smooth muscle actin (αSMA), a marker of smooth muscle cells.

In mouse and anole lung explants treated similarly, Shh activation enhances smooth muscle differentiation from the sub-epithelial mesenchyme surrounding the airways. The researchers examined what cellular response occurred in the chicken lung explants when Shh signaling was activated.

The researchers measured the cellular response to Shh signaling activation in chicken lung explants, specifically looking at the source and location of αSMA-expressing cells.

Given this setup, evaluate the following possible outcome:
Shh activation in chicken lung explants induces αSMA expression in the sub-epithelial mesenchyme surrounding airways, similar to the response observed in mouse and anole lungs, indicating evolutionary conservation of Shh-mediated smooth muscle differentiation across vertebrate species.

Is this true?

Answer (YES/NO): NO